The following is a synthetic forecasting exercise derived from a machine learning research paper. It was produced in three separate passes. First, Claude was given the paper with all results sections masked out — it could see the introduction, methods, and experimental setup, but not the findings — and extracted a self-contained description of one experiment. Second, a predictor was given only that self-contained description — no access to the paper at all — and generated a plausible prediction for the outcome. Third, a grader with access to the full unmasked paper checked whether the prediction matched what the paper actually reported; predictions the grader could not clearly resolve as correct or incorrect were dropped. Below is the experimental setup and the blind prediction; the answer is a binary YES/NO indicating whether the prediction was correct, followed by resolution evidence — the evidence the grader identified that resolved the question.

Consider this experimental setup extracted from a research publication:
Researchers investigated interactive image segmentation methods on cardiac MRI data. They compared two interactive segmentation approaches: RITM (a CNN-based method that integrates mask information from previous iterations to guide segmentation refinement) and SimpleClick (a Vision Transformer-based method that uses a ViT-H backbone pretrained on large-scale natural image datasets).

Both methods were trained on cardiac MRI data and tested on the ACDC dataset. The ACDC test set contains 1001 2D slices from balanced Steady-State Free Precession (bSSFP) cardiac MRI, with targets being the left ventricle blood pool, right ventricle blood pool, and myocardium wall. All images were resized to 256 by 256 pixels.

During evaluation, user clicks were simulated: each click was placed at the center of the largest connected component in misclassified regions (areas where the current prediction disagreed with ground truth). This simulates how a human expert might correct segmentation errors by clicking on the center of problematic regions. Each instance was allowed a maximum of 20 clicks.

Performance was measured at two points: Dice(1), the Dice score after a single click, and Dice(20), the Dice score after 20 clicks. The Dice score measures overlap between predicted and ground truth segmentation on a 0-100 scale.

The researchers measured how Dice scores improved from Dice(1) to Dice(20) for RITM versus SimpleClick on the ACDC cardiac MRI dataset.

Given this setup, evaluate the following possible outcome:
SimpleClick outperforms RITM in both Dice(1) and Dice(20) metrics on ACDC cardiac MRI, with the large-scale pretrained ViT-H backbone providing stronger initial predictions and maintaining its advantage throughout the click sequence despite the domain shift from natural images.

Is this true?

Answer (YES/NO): NO